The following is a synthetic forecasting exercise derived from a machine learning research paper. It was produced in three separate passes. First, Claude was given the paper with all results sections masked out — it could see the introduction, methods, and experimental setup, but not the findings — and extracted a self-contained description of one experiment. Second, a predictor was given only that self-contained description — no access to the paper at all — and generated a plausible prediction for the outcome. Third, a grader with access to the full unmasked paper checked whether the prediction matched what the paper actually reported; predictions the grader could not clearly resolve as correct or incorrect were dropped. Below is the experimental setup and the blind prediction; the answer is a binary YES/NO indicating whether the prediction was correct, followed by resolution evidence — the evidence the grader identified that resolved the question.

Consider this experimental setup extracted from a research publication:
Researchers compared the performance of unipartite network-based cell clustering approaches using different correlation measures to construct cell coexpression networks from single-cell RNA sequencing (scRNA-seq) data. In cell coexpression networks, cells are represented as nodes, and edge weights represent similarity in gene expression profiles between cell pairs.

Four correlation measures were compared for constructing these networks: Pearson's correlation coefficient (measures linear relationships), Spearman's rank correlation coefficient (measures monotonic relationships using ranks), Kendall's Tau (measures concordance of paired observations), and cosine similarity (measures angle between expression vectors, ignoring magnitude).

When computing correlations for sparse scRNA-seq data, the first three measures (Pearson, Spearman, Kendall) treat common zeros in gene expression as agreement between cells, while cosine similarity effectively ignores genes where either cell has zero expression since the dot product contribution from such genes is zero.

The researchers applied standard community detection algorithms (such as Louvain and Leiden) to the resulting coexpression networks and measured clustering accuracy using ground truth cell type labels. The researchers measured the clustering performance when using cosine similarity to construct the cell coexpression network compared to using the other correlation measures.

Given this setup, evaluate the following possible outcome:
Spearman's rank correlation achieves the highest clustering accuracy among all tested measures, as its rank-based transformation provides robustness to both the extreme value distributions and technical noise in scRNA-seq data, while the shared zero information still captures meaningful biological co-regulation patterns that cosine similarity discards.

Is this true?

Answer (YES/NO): NO